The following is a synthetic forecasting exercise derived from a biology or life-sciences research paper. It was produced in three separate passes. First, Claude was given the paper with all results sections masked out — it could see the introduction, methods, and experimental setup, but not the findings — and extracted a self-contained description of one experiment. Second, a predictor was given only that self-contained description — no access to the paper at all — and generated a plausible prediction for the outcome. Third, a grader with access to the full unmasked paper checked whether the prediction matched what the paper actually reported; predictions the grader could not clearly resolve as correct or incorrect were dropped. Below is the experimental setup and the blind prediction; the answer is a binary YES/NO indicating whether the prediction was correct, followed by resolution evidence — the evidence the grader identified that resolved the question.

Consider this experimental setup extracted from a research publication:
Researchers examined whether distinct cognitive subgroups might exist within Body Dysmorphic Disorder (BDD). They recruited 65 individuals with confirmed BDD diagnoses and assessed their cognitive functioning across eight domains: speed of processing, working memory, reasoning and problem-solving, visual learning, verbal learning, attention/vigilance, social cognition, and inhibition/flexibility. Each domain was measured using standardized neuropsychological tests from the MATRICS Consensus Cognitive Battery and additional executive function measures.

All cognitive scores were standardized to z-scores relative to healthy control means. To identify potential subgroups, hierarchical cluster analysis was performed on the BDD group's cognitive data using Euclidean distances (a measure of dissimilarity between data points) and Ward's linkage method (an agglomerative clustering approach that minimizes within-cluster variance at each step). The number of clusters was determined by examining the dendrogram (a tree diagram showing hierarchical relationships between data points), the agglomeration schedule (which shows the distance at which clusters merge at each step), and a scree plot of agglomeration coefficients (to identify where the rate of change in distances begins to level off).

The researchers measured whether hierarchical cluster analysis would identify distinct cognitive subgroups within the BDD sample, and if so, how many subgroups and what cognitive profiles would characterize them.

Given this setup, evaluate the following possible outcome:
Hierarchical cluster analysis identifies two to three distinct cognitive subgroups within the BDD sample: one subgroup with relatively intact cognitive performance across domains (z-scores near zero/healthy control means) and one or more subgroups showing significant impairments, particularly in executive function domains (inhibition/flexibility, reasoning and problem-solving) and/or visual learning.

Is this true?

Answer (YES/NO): YES